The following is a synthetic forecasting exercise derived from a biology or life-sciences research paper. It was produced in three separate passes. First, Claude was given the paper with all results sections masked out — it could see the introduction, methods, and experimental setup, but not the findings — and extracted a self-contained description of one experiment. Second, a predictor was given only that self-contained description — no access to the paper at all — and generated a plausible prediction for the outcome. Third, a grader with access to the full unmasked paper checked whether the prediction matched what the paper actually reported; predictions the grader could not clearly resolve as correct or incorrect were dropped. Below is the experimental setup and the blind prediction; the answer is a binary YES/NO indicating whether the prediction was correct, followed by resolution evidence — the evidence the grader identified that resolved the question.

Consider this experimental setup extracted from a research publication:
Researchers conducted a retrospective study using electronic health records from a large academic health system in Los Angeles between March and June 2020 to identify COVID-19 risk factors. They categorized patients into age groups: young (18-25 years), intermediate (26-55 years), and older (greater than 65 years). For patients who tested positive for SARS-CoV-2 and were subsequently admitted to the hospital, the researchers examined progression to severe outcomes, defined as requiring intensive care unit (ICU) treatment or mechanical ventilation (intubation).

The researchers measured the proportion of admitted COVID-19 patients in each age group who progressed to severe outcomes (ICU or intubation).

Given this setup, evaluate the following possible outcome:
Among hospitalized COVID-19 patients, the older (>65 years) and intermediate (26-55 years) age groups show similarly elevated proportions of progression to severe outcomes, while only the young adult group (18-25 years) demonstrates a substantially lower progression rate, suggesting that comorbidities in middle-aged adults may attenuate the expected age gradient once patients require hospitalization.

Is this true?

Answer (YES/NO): NO